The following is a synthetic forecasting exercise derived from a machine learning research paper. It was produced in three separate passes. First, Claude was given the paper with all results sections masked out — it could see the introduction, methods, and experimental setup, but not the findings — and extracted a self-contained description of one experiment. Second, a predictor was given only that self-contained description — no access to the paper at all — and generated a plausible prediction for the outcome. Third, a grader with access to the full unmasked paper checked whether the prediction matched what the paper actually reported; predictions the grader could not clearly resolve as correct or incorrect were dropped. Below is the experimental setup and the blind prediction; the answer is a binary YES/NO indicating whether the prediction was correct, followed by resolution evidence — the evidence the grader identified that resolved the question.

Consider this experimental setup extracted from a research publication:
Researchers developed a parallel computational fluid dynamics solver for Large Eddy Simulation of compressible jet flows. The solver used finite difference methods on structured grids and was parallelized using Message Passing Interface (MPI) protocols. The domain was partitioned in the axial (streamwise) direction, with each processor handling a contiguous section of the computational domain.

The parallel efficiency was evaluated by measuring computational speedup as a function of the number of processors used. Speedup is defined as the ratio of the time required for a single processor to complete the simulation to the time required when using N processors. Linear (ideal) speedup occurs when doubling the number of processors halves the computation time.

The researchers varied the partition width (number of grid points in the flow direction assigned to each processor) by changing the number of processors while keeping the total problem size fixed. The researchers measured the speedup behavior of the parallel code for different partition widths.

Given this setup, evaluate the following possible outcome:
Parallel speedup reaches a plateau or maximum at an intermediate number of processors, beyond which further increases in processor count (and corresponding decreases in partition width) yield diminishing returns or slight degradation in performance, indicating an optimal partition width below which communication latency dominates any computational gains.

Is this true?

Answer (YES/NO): YES